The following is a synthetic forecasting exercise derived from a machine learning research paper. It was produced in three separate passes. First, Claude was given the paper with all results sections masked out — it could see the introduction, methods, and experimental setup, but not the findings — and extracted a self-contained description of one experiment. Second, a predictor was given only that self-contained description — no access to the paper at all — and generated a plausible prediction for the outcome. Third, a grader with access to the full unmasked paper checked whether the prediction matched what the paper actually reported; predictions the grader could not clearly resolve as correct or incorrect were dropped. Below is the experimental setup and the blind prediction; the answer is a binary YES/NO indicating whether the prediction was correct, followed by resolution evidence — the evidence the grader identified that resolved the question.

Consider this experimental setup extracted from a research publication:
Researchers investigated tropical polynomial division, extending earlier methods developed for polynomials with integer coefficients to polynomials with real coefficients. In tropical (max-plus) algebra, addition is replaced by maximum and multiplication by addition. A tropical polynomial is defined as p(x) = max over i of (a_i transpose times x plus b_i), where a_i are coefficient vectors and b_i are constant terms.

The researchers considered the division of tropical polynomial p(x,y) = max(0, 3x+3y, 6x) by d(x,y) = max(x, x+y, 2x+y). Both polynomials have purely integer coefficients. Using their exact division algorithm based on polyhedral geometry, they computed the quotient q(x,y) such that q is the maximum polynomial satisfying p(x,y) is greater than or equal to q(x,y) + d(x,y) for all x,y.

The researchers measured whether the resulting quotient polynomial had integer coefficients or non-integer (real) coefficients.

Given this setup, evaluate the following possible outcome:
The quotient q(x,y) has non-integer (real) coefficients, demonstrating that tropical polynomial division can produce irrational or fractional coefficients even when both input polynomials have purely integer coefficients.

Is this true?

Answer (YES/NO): YES